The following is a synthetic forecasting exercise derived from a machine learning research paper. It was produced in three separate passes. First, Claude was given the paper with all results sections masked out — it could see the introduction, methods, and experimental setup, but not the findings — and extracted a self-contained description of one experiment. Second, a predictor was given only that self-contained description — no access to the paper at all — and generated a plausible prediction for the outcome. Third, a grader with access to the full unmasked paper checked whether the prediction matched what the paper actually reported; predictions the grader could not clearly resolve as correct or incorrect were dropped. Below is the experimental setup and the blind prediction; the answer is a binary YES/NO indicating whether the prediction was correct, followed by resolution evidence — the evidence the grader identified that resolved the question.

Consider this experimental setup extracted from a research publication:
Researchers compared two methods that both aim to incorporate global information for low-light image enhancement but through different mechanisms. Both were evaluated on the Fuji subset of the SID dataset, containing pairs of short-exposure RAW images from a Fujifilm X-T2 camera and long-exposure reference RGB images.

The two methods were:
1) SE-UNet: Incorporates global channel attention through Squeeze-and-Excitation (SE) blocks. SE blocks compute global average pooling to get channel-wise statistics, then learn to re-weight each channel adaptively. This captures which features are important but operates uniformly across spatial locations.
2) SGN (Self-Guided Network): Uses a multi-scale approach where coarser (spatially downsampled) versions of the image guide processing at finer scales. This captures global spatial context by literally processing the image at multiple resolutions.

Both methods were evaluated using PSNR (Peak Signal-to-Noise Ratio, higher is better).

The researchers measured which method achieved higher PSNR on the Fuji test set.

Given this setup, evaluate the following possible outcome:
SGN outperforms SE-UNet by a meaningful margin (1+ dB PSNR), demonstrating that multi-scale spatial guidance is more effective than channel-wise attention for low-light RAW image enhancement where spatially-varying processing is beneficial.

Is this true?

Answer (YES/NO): NO